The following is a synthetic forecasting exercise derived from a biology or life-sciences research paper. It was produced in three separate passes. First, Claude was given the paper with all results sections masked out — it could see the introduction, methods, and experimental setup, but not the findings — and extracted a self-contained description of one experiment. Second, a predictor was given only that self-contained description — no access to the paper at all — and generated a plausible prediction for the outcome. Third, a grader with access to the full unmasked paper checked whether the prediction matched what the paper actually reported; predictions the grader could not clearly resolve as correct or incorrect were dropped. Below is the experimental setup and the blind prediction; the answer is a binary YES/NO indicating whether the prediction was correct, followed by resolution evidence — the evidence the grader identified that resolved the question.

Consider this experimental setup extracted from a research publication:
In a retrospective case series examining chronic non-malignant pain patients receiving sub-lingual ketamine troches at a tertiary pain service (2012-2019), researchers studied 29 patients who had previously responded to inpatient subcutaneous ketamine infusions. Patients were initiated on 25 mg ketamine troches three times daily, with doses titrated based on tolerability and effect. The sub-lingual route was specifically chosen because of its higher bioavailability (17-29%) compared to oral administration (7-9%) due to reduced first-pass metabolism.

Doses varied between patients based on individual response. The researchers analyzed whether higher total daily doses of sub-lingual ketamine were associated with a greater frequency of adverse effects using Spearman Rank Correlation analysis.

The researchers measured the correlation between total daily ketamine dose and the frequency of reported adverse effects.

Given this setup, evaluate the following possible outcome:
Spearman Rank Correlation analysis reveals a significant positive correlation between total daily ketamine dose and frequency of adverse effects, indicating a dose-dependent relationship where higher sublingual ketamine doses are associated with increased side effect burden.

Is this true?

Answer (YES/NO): NO